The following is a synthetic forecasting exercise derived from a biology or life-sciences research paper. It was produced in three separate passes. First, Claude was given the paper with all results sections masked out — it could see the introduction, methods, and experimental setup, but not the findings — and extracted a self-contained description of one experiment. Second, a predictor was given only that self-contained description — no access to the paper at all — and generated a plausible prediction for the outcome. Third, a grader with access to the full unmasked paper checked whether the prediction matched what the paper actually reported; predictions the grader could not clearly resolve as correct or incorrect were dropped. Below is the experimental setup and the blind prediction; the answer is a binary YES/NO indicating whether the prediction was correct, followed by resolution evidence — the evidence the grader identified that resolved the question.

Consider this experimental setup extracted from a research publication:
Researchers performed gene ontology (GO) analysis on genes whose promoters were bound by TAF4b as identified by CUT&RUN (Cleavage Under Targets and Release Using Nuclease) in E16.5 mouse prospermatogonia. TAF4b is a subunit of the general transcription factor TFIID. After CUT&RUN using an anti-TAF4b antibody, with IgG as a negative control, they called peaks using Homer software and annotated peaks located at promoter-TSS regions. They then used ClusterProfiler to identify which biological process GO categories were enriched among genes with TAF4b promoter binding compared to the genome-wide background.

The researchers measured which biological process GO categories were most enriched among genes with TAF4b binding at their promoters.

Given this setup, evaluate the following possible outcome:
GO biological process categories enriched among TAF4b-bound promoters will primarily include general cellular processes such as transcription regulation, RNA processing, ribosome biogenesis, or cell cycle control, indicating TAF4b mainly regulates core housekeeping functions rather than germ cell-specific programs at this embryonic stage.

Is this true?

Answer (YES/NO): YES